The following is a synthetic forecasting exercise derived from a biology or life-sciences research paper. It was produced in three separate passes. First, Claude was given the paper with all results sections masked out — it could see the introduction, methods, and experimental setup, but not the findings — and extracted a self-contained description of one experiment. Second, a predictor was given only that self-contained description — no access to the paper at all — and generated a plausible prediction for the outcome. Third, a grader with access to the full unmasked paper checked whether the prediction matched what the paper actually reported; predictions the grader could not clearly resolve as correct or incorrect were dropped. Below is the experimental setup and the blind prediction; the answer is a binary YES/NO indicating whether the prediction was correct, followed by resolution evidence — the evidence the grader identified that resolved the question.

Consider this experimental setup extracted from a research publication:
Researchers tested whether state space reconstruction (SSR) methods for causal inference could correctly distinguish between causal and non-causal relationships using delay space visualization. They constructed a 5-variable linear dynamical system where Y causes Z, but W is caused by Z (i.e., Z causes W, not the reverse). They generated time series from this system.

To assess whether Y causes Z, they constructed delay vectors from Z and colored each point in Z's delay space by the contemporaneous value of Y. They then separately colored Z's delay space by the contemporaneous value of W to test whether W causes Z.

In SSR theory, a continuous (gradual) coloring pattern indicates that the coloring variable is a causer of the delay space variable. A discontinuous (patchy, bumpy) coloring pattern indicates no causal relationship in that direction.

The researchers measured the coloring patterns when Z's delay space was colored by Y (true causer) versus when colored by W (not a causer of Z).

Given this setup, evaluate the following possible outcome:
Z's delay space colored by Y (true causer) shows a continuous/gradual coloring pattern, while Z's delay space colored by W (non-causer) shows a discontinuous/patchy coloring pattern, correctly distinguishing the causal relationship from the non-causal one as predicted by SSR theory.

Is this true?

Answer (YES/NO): YES